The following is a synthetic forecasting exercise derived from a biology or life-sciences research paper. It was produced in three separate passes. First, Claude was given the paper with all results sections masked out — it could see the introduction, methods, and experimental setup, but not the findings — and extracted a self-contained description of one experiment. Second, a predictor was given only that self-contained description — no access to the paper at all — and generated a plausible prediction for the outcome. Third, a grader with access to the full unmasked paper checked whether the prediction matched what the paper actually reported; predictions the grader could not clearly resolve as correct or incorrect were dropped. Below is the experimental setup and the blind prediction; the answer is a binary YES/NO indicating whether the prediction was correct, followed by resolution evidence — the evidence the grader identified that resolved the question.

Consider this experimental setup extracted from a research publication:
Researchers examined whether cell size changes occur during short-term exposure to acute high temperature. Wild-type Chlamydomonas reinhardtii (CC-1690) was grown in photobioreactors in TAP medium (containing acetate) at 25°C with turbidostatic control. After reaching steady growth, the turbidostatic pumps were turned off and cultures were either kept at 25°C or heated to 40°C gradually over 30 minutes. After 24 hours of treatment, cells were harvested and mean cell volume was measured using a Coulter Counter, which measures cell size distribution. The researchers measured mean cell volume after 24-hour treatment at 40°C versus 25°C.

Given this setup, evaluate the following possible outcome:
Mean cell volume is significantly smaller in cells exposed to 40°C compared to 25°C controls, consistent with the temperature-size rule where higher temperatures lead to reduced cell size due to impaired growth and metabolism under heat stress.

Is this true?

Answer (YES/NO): NO